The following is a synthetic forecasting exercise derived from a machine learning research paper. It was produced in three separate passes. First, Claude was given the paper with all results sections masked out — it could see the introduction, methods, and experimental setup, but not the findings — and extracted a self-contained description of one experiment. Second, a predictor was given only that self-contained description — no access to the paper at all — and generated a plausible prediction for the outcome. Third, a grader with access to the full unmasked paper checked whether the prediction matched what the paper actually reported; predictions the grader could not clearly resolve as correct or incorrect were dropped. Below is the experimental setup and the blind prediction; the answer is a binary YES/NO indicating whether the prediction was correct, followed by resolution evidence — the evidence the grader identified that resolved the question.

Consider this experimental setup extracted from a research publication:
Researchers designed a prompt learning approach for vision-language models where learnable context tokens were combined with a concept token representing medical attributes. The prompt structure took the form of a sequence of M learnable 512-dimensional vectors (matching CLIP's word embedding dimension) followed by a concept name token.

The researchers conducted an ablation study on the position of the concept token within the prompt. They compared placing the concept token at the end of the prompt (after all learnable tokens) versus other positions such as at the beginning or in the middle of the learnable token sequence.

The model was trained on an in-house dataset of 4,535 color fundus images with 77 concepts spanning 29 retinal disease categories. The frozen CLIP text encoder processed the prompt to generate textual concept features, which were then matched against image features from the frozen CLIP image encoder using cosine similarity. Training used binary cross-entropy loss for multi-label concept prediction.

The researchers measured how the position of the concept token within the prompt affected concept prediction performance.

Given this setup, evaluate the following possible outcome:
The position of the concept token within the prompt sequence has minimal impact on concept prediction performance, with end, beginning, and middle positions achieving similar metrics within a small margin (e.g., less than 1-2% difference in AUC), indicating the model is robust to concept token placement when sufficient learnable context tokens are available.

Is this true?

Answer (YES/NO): NO